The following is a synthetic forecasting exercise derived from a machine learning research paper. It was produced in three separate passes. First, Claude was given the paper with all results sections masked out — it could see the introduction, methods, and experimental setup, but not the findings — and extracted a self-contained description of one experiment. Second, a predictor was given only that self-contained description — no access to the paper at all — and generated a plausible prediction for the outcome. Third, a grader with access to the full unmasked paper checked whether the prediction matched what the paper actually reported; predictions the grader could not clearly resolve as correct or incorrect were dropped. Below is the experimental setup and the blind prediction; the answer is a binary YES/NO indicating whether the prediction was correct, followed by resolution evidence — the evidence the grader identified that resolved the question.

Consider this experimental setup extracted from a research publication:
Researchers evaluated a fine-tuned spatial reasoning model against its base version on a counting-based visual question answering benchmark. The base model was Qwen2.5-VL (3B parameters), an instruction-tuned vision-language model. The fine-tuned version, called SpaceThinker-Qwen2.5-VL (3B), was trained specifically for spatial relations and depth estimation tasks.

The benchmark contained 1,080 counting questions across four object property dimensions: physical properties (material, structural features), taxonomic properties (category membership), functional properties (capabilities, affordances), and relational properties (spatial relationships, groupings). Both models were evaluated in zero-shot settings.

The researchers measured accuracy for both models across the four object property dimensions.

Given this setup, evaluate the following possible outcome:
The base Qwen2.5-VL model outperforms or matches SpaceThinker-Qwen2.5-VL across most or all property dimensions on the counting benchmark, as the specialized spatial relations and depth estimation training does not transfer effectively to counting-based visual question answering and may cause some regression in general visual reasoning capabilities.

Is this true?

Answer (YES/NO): NO